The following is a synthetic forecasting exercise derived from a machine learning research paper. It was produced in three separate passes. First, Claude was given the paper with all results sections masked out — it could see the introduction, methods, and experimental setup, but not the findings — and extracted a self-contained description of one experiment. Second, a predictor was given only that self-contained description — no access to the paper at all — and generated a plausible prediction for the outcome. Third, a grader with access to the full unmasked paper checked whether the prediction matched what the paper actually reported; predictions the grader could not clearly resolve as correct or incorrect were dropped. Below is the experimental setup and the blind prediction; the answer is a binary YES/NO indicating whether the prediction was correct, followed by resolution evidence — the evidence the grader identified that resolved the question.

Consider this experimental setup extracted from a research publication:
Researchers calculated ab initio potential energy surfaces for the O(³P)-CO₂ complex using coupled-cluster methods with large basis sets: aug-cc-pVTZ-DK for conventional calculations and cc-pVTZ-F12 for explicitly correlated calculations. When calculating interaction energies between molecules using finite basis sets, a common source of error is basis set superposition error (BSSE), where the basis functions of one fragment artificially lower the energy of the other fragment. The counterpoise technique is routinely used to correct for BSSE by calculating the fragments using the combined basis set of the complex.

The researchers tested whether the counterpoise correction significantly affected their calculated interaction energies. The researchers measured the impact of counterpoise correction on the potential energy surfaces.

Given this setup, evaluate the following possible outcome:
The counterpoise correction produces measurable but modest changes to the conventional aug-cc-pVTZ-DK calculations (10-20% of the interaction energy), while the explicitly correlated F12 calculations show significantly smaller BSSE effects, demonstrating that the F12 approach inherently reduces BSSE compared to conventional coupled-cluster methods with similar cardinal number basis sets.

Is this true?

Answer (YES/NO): NO